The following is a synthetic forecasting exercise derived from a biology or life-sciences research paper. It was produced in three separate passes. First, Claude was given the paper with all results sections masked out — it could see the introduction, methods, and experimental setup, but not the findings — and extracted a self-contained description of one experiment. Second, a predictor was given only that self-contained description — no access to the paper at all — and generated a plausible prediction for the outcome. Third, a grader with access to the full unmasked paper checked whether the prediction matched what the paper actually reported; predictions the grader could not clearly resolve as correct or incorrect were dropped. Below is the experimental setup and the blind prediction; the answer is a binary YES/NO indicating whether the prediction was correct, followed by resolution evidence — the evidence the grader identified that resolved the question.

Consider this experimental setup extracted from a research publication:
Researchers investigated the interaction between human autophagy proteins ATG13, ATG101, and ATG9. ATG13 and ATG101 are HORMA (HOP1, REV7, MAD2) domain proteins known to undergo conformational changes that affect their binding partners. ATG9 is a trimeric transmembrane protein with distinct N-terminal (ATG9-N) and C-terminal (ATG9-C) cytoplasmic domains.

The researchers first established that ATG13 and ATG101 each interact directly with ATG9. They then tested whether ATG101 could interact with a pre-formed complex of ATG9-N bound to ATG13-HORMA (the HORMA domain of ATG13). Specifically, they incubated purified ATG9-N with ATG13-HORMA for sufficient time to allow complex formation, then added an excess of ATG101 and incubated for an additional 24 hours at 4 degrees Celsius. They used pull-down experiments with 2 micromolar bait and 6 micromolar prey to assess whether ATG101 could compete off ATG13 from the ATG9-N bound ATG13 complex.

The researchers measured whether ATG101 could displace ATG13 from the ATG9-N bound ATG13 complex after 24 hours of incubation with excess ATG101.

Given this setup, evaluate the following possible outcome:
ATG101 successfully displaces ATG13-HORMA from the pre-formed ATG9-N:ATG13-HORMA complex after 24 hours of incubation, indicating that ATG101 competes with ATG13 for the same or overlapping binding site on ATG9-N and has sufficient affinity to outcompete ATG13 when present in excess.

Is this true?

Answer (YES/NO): NO